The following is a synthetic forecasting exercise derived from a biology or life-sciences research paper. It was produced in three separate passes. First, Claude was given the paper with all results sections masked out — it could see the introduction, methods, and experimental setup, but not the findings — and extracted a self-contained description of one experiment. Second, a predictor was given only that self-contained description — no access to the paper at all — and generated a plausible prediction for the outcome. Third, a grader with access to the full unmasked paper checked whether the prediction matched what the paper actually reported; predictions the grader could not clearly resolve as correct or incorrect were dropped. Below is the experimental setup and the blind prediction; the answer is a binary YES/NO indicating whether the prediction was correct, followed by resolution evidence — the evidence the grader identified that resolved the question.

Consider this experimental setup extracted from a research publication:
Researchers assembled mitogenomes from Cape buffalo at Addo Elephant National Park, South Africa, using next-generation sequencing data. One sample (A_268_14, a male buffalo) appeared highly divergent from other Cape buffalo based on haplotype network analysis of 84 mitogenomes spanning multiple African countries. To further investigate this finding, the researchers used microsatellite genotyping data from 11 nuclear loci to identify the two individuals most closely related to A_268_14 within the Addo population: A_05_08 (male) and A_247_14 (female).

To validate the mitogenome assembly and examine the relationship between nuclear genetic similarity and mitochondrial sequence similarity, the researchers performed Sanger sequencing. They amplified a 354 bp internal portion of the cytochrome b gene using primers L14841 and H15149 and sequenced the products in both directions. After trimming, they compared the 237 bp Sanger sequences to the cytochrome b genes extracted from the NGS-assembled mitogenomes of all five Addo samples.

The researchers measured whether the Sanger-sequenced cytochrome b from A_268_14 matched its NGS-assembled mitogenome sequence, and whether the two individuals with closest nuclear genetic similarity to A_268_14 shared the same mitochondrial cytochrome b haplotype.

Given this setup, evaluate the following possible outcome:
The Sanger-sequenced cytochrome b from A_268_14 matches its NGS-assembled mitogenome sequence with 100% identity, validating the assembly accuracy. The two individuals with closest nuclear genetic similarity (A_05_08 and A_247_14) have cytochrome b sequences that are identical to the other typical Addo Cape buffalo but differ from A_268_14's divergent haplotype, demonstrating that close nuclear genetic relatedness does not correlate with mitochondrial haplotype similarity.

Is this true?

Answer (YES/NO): NO